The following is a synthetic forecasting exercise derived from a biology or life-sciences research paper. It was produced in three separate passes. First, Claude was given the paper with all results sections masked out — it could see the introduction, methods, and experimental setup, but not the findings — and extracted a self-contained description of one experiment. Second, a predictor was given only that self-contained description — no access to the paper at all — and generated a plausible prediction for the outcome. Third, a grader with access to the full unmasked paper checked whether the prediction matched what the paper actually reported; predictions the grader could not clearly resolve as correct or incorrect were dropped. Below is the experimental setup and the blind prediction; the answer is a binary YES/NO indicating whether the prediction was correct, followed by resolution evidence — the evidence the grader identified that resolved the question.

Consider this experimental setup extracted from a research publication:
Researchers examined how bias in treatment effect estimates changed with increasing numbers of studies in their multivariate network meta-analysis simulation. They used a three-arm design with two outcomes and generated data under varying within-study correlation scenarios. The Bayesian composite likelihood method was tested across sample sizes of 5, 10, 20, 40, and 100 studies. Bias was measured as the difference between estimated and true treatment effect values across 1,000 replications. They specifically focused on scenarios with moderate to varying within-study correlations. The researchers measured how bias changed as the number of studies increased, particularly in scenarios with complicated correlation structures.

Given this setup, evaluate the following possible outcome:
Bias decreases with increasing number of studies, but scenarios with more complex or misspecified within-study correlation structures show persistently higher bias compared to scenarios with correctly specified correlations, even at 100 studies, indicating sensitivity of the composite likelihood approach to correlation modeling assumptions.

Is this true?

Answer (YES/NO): NO